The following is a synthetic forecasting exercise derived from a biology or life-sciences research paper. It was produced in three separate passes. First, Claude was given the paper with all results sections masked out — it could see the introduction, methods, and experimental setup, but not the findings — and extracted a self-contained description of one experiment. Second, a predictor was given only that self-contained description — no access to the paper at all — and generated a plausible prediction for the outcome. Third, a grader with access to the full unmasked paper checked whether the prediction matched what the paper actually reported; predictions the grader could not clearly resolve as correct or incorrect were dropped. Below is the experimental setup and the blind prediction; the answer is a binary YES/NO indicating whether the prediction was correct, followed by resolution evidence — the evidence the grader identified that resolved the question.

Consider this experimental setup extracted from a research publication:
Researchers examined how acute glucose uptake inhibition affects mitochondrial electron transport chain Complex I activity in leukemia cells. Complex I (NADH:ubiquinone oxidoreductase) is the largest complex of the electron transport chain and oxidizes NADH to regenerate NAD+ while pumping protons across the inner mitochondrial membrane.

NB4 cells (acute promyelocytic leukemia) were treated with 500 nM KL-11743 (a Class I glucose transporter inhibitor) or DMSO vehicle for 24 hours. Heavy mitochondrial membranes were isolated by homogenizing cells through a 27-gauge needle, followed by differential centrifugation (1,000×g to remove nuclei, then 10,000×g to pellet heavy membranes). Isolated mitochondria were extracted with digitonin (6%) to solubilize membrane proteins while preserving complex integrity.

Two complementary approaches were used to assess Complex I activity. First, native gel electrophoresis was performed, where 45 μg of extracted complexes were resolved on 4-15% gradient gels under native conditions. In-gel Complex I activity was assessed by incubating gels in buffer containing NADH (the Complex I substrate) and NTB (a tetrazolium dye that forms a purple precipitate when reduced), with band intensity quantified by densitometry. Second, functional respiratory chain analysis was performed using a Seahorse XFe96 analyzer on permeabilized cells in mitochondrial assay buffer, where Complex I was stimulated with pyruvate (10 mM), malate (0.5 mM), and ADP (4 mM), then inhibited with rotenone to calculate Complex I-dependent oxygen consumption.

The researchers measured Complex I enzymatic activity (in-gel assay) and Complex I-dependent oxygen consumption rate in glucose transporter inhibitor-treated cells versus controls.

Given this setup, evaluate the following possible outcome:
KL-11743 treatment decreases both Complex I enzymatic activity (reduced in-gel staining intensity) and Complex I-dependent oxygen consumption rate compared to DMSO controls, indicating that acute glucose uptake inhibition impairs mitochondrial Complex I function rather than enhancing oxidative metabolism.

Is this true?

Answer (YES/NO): NO